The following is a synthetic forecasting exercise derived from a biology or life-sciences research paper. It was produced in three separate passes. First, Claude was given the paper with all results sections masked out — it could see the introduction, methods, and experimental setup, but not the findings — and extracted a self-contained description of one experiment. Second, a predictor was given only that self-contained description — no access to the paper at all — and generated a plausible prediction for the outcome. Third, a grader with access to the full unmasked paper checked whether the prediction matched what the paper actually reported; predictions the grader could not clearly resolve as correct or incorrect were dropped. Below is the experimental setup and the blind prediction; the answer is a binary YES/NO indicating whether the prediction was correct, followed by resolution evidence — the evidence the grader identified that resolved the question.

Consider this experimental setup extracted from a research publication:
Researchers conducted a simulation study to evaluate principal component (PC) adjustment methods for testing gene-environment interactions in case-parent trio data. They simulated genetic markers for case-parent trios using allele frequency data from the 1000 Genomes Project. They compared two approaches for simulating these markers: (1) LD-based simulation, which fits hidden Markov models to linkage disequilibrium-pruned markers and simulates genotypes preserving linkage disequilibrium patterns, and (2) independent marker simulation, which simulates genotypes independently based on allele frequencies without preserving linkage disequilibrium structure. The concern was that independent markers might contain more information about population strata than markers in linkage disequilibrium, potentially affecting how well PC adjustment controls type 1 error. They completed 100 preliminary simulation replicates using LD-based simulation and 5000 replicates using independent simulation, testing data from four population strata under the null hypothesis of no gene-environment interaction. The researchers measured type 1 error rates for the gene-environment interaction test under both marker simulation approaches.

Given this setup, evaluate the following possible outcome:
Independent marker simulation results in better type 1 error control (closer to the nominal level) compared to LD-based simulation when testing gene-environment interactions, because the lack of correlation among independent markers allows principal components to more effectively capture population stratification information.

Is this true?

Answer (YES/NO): NO